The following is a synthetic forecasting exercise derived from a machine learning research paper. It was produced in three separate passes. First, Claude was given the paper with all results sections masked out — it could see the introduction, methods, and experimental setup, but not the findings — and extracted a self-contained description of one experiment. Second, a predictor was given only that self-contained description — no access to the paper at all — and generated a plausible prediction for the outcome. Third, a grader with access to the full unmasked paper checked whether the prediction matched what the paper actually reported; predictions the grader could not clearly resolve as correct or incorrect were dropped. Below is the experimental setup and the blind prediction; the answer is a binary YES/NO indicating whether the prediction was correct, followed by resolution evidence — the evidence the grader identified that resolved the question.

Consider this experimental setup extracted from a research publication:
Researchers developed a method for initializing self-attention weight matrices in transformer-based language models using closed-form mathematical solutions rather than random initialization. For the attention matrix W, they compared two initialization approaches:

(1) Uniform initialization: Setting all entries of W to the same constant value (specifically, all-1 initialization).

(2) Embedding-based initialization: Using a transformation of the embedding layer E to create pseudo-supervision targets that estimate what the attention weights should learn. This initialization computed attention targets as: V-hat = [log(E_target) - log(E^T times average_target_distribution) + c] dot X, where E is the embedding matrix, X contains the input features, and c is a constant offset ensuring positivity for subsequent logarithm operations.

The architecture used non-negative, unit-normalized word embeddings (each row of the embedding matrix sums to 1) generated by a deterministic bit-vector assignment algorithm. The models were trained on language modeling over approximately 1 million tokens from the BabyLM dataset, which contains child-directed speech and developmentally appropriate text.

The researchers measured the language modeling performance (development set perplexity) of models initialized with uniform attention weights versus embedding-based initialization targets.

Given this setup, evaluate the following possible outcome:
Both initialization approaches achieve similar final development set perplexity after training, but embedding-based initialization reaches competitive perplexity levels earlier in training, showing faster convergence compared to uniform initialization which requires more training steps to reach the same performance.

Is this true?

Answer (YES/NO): NO